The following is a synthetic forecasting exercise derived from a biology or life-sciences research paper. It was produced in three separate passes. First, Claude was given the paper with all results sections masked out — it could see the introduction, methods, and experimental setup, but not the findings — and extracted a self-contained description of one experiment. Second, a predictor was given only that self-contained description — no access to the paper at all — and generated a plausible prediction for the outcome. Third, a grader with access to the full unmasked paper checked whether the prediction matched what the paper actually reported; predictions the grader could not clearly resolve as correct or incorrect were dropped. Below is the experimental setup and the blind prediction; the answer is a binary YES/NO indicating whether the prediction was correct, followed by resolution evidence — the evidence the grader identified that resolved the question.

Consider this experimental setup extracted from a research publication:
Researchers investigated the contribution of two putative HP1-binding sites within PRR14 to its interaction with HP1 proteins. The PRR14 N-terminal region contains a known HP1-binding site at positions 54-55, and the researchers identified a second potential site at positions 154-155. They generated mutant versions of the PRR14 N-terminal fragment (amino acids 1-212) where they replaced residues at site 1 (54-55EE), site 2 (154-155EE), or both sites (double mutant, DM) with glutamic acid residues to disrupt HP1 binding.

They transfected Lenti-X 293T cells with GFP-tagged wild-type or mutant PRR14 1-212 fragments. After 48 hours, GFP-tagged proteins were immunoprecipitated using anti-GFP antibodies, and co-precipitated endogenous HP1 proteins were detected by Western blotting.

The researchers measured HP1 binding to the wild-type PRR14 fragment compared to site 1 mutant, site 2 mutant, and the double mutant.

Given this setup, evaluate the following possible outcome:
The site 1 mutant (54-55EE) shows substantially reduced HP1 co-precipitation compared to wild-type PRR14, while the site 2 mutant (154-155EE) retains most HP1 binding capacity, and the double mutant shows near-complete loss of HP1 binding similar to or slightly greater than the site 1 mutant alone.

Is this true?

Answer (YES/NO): YES